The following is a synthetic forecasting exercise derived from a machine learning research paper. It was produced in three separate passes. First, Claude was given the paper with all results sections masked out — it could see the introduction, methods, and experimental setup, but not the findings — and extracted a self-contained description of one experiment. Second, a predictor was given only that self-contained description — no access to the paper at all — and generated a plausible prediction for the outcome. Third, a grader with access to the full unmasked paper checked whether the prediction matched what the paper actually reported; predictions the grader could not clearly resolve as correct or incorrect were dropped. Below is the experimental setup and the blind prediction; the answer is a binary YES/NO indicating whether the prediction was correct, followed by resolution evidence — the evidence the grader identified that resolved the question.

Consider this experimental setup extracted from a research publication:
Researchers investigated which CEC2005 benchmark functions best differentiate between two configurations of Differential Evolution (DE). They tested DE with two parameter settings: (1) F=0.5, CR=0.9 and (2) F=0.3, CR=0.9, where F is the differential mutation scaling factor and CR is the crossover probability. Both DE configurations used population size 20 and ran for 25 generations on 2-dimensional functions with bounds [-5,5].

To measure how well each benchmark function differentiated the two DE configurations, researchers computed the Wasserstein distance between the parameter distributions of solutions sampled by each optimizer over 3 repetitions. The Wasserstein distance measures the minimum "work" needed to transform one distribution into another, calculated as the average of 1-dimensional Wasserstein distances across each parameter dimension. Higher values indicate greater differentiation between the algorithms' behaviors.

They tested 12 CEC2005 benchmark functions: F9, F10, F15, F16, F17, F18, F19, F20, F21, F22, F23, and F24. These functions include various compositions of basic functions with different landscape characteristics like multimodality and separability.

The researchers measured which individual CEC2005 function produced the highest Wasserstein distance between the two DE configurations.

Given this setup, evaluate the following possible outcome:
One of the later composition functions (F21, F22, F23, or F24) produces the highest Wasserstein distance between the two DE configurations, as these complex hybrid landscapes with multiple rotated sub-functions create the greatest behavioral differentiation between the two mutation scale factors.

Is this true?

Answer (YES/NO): YES